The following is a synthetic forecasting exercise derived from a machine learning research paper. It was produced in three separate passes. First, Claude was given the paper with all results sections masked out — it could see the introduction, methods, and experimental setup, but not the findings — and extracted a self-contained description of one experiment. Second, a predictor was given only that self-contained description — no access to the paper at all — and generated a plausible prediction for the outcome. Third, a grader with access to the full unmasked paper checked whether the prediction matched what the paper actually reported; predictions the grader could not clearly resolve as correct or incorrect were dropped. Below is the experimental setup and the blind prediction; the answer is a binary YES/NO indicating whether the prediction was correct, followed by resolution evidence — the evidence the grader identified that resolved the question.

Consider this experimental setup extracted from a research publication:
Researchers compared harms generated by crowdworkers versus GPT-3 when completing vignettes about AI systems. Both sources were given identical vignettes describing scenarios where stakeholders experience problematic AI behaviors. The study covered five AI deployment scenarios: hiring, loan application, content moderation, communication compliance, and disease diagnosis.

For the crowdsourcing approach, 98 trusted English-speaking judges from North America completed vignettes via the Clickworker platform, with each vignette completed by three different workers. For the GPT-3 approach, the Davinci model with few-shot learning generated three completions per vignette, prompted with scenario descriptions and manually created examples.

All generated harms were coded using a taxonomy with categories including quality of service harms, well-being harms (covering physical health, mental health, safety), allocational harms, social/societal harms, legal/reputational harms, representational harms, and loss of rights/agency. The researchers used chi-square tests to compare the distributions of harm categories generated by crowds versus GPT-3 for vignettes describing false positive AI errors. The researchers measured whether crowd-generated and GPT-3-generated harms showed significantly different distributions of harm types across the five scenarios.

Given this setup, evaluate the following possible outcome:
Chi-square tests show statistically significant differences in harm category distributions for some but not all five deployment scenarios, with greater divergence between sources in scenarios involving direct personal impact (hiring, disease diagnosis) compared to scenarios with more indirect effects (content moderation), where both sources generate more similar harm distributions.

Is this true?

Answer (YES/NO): NO